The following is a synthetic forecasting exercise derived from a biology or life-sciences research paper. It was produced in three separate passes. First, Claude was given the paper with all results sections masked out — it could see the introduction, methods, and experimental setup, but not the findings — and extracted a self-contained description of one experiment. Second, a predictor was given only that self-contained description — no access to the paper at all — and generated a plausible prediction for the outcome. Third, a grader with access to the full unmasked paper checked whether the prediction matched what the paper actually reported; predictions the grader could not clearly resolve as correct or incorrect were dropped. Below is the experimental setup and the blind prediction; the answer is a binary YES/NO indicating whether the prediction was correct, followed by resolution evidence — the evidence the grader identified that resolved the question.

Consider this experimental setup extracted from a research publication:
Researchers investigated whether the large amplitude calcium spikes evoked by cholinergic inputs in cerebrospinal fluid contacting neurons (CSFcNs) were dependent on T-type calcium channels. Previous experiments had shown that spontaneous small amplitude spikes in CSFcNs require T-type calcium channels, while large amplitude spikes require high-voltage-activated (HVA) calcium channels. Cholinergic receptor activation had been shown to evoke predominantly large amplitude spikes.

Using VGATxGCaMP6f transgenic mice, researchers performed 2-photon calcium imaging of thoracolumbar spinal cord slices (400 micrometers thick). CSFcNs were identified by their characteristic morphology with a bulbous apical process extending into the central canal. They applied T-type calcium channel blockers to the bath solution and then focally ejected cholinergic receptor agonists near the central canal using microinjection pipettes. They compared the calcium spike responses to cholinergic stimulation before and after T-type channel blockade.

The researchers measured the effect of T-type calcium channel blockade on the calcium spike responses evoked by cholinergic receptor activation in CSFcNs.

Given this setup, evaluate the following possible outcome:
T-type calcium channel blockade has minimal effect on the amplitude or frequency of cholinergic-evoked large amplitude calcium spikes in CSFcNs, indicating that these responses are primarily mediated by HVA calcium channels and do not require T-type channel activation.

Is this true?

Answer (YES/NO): YES